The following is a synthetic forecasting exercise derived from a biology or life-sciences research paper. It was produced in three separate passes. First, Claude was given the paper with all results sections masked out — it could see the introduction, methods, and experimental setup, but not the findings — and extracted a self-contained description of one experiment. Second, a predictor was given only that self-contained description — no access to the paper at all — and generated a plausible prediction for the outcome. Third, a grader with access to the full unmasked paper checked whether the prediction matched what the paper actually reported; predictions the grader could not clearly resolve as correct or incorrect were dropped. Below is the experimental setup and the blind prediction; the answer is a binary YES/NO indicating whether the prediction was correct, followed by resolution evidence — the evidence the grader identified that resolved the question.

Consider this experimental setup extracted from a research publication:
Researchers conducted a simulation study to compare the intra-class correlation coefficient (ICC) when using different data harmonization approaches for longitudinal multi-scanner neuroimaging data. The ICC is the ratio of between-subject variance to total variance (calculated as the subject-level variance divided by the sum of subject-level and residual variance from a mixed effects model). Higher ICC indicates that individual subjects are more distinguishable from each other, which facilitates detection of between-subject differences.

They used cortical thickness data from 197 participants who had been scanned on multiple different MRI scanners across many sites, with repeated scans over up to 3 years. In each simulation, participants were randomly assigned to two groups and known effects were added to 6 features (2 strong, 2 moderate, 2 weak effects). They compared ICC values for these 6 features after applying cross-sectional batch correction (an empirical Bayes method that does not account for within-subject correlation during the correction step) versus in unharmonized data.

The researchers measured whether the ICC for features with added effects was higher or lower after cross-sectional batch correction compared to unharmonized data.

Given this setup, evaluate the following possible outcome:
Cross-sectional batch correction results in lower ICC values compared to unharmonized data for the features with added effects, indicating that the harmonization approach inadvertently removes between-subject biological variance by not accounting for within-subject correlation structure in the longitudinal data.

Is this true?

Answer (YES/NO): YES